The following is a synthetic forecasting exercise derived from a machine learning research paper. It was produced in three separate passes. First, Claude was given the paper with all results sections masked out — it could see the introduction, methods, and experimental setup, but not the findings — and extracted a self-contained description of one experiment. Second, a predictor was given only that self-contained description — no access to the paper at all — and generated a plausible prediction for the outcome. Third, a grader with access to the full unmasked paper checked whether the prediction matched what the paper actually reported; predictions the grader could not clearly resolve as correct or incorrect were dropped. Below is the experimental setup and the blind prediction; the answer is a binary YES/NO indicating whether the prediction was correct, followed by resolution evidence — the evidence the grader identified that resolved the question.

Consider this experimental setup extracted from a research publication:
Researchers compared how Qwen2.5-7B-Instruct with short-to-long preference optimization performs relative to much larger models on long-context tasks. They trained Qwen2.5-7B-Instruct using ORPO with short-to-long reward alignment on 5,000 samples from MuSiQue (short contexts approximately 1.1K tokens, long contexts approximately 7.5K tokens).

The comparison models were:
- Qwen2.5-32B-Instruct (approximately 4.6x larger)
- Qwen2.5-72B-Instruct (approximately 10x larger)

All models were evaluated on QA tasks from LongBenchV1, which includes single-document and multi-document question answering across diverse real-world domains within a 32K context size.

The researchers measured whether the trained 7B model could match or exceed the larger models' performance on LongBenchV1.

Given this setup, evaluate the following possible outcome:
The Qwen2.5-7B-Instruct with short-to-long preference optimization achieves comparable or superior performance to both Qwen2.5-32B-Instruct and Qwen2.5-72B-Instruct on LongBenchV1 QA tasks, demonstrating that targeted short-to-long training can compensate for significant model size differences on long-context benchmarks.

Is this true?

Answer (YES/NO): YES